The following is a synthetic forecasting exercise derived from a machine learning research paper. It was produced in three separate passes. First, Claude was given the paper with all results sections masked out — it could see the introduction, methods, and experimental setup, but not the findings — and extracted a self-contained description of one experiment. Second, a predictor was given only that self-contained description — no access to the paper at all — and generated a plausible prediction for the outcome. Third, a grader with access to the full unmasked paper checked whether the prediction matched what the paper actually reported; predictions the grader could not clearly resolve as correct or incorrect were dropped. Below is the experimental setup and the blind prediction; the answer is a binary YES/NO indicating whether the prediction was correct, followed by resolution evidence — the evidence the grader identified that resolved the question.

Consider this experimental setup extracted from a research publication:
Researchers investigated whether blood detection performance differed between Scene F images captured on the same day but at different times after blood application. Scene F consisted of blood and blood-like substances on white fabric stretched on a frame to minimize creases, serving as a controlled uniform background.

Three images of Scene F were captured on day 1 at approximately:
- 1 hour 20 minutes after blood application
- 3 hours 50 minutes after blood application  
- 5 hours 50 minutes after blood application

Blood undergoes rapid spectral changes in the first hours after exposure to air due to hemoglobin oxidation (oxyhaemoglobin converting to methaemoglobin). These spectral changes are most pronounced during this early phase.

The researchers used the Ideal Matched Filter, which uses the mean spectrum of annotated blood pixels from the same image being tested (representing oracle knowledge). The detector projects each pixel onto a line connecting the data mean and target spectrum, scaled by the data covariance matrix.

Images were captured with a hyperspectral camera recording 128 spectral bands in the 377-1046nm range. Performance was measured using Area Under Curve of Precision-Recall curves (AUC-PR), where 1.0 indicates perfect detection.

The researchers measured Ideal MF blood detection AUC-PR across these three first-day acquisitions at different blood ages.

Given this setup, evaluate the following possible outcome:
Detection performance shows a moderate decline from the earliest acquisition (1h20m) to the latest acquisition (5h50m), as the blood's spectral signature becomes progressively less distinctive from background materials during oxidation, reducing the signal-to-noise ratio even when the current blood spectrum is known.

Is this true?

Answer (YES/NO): NO